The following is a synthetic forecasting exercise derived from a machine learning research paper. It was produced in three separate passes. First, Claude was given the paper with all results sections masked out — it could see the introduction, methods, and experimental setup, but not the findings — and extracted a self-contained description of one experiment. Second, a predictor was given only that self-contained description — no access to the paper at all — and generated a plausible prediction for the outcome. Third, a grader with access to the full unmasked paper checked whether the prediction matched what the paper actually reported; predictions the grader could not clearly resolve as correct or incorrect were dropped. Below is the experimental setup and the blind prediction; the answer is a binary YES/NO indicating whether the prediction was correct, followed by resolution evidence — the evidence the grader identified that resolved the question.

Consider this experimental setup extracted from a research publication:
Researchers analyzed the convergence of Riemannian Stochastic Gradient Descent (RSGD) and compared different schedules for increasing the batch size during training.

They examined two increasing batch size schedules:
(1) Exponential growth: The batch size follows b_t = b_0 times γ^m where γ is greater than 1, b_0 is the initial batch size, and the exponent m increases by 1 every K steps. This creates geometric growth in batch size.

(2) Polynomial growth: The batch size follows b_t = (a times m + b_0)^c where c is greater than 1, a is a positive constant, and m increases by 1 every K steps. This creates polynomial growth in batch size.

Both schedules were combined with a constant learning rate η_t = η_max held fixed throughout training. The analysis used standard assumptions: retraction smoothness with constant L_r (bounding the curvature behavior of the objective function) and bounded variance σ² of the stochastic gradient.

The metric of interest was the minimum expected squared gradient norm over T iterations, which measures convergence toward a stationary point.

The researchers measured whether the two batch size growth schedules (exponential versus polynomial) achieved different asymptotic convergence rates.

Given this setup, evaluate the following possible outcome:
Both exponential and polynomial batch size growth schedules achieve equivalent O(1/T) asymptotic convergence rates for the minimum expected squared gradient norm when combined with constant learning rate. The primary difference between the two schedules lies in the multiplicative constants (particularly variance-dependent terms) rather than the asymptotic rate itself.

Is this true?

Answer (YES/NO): NO